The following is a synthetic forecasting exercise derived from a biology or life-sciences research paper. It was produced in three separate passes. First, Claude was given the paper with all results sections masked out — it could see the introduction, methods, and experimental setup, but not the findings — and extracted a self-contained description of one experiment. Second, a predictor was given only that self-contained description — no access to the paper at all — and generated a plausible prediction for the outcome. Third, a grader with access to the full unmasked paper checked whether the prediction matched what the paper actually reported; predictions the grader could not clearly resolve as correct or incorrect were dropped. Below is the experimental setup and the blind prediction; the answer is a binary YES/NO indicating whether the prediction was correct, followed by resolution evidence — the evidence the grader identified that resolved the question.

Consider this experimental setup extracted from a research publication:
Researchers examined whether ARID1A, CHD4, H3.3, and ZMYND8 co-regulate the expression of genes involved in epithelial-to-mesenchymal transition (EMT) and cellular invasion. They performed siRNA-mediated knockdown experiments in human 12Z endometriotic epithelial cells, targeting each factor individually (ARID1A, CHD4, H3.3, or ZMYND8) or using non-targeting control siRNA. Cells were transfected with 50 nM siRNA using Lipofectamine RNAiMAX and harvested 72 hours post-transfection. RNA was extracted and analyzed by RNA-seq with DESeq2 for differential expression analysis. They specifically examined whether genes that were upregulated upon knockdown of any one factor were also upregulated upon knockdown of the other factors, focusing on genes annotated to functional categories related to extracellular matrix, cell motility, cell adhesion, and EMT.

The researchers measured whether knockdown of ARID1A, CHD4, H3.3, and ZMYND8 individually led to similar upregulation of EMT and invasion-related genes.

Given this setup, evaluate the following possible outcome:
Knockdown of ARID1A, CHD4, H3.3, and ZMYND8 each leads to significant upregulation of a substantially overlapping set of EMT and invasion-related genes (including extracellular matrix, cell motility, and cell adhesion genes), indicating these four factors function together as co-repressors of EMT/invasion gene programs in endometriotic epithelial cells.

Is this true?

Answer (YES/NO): YES